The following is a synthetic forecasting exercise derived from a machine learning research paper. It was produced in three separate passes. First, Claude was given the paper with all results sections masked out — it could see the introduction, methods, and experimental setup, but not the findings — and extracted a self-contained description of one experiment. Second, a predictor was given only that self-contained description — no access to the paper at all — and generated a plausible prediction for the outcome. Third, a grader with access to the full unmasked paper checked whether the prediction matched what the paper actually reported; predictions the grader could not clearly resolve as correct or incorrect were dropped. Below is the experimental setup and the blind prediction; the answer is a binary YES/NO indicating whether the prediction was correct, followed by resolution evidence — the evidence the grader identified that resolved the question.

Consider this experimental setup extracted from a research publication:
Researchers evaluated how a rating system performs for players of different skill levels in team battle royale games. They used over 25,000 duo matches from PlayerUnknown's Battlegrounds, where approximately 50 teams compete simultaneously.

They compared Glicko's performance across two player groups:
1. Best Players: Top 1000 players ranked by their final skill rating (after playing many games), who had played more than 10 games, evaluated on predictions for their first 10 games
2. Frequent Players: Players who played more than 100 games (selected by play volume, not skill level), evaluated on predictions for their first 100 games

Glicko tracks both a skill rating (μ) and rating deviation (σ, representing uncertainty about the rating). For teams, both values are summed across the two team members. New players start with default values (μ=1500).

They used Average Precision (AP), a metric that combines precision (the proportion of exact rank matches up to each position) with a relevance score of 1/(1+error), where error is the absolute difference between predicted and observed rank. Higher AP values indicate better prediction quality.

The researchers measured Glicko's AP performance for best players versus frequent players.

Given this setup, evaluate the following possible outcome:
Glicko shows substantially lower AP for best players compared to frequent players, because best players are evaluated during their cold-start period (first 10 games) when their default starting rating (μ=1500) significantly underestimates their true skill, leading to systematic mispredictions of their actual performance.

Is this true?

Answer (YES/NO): NO